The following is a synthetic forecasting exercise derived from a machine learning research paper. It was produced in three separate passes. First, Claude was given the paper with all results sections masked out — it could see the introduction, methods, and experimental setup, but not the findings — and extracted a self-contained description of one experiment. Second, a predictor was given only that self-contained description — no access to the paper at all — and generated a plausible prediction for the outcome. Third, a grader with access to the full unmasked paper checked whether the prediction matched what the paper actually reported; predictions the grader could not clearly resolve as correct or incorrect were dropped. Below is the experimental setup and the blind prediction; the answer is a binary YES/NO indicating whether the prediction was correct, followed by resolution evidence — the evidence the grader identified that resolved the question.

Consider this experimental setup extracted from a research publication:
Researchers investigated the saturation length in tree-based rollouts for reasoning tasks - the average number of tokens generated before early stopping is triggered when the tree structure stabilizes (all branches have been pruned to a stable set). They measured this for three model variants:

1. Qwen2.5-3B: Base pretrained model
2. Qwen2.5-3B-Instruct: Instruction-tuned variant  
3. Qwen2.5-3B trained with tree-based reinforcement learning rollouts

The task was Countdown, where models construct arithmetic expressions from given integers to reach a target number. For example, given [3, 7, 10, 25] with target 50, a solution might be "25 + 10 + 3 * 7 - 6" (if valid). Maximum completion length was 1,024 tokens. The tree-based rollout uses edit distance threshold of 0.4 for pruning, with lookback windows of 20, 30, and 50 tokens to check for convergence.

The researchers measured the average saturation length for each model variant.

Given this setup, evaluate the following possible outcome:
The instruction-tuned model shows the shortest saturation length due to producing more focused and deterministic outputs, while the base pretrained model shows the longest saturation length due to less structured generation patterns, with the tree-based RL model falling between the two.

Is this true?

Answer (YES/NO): NO